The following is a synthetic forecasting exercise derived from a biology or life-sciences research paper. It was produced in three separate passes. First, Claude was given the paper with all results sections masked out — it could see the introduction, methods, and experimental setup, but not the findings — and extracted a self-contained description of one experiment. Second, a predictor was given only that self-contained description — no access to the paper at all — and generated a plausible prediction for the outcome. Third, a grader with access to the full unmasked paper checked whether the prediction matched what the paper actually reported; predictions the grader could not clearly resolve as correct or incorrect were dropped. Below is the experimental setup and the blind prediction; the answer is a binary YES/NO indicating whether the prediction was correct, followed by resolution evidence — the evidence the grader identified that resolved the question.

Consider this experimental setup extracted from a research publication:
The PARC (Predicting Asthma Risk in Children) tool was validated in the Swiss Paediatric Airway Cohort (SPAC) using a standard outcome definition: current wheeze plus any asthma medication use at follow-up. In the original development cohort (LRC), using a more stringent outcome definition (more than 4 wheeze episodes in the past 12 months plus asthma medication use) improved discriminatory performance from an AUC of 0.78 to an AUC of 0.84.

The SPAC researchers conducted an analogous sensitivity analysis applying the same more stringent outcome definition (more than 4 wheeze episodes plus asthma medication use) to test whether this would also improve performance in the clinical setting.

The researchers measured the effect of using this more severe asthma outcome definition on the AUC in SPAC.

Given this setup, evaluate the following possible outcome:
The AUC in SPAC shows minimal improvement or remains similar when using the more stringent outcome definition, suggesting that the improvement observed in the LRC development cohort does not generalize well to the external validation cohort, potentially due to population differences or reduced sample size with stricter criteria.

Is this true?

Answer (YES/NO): NO